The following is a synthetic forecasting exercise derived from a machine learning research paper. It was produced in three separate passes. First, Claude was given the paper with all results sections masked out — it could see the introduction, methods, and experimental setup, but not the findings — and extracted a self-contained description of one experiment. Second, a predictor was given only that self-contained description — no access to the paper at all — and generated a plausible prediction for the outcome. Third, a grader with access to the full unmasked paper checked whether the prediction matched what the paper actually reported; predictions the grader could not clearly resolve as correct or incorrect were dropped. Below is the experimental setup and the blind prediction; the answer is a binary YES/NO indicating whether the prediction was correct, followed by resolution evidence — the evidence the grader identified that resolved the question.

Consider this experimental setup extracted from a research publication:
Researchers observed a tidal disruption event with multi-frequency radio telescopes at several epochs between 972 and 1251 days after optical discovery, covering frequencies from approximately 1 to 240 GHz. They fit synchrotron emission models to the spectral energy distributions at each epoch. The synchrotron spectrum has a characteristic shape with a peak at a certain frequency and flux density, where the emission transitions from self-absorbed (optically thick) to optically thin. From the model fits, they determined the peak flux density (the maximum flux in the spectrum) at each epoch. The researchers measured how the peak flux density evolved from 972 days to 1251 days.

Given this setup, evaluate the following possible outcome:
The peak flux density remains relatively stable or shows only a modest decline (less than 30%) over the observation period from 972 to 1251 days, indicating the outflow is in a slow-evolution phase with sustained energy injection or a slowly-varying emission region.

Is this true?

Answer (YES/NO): NO